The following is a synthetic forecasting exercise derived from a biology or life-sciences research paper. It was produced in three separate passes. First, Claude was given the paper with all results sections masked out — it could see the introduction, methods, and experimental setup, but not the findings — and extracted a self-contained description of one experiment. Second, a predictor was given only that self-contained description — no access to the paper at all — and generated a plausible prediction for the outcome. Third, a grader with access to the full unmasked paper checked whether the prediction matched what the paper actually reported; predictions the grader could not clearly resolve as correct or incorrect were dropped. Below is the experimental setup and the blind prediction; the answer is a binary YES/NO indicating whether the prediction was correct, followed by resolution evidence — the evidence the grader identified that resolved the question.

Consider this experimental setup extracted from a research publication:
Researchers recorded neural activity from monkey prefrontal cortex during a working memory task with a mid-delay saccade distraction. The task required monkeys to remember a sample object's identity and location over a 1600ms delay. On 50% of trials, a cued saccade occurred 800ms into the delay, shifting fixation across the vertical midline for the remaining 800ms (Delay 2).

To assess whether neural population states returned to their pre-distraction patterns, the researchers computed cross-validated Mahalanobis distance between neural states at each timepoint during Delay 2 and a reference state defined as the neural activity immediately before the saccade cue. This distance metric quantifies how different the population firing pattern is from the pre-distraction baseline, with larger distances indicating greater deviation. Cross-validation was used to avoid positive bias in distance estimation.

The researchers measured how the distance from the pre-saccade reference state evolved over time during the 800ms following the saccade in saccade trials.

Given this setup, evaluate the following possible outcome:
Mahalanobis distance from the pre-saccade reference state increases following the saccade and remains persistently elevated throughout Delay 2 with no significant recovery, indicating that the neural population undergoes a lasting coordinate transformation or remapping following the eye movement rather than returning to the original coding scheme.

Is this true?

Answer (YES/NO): NO